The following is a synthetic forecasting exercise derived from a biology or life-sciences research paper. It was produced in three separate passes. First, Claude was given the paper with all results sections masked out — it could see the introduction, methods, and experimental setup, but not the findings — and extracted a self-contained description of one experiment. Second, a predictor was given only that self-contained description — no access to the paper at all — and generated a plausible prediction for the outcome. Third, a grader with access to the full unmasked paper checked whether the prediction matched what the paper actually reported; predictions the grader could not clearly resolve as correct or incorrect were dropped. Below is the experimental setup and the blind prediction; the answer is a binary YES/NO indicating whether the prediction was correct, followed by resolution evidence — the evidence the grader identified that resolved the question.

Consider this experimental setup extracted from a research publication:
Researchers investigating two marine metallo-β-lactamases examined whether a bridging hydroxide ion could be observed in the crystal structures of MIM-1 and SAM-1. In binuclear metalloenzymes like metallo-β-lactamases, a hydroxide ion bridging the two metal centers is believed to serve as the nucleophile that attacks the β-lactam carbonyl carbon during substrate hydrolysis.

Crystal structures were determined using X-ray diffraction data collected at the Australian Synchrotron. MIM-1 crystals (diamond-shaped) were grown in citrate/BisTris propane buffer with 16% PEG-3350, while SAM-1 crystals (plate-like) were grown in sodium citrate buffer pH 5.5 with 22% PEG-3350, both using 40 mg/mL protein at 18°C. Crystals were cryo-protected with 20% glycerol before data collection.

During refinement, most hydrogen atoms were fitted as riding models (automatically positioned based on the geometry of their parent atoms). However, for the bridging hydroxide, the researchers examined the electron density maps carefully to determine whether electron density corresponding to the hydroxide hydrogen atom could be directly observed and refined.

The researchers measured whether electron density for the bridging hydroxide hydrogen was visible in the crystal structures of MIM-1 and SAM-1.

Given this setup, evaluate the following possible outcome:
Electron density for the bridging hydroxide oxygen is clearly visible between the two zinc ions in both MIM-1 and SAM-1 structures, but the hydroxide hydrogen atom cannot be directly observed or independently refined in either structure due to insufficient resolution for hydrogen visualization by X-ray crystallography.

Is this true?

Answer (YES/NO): NO